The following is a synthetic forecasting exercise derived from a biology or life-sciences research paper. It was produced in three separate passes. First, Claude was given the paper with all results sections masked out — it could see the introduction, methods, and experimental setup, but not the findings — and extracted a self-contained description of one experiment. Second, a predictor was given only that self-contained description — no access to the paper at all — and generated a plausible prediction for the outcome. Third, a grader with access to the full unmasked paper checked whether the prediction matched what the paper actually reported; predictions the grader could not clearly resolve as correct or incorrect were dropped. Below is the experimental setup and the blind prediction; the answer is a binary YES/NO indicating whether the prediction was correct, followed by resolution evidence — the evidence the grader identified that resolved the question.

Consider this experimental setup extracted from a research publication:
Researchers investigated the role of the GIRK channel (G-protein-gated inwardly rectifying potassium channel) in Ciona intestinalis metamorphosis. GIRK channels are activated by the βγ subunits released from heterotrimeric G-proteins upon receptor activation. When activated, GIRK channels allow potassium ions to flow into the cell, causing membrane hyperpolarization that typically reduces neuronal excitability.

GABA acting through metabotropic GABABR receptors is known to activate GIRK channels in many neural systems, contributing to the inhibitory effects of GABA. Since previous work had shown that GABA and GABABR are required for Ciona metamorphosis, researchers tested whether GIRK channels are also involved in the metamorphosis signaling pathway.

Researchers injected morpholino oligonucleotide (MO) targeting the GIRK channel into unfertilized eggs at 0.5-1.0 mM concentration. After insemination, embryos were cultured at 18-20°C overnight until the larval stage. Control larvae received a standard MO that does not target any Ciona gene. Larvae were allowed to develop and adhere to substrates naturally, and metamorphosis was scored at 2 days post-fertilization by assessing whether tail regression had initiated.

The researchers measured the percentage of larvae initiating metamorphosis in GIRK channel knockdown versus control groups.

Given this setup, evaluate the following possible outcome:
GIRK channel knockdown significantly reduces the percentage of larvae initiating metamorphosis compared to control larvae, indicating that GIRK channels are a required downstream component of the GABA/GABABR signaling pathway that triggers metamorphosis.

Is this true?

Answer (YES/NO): NO